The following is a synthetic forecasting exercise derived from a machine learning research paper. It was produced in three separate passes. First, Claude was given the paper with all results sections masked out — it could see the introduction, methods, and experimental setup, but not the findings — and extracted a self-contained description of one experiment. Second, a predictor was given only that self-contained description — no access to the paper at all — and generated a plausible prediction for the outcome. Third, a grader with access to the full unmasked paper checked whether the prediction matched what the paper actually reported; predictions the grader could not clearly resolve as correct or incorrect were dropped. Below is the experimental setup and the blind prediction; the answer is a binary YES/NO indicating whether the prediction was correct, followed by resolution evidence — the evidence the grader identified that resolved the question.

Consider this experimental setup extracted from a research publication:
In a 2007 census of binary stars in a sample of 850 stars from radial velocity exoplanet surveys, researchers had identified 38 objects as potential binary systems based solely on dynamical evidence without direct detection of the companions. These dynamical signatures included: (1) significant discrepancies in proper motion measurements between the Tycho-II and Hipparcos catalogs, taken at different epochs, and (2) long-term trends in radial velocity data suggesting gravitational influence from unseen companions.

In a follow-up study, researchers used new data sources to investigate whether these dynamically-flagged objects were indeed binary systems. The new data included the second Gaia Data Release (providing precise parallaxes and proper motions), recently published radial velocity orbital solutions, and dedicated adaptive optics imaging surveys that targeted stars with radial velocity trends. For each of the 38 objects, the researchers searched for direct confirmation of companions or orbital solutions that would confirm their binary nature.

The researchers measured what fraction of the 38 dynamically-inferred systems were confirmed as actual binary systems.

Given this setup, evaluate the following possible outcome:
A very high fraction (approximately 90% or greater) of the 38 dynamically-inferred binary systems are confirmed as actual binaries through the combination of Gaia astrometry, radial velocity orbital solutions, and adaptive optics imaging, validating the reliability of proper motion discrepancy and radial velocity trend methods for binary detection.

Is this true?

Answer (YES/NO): NO